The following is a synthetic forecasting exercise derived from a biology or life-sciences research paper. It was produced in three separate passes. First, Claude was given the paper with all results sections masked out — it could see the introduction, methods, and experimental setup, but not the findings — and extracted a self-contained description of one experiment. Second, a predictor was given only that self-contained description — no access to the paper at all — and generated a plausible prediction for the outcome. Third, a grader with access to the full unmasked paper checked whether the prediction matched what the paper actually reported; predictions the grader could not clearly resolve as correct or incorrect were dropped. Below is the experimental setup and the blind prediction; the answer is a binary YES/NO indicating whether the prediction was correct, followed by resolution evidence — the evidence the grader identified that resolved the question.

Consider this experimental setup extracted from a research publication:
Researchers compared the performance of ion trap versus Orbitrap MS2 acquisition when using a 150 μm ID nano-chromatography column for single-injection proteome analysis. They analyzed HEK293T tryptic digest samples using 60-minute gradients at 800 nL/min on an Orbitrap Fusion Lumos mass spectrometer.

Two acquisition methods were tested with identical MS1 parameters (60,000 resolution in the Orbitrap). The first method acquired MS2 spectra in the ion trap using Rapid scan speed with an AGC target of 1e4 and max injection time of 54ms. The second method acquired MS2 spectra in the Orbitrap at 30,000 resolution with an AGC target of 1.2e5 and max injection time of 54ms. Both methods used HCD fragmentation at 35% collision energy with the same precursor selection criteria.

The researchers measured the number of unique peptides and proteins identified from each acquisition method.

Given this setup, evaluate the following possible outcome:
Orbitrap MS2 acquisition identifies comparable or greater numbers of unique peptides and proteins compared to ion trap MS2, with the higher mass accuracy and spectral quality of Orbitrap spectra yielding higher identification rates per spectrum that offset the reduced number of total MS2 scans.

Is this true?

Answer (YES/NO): YES